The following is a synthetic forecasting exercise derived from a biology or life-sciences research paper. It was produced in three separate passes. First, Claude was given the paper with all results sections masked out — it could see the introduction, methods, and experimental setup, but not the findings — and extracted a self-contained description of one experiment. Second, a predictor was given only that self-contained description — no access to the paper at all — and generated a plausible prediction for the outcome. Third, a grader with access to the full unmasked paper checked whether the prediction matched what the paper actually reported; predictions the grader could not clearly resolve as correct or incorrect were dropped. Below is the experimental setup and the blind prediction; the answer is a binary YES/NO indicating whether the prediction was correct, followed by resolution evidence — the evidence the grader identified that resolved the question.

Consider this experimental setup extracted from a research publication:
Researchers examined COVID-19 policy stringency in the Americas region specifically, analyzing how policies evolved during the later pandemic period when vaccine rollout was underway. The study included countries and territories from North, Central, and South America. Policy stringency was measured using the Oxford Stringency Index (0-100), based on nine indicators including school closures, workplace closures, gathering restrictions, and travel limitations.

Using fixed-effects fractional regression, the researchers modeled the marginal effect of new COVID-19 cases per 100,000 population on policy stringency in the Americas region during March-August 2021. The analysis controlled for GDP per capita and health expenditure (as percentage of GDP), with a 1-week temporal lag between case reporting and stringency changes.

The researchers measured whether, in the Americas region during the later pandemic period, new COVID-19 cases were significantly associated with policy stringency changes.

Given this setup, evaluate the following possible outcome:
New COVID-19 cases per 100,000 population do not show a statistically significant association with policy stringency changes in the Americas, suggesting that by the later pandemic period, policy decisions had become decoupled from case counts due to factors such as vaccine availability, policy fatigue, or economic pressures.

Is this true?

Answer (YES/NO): NO